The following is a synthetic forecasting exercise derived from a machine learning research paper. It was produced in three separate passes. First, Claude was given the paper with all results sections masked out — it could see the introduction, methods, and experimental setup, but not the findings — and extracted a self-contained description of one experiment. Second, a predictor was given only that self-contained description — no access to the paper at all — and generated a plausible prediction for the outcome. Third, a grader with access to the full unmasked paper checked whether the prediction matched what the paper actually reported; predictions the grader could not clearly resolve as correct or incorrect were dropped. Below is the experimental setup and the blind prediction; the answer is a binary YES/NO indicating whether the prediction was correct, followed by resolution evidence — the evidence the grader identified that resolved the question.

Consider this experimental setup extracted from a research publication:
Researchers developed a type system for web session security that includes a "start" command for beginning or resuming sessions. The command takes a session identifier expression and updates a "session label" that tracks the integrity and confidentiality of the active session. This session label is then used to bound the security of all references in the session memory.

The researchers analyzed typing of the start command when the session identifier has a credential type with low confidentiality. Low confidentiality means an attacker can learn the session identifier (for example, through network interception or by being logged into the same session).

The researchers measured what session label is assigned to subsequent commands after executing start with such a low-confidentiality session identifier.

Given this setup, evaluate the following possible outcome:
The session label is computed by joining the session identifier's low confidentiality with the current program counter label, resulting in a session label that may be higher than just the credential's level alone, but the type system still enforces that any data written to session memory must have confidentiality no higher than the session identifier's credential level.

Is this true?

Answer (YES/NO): NO